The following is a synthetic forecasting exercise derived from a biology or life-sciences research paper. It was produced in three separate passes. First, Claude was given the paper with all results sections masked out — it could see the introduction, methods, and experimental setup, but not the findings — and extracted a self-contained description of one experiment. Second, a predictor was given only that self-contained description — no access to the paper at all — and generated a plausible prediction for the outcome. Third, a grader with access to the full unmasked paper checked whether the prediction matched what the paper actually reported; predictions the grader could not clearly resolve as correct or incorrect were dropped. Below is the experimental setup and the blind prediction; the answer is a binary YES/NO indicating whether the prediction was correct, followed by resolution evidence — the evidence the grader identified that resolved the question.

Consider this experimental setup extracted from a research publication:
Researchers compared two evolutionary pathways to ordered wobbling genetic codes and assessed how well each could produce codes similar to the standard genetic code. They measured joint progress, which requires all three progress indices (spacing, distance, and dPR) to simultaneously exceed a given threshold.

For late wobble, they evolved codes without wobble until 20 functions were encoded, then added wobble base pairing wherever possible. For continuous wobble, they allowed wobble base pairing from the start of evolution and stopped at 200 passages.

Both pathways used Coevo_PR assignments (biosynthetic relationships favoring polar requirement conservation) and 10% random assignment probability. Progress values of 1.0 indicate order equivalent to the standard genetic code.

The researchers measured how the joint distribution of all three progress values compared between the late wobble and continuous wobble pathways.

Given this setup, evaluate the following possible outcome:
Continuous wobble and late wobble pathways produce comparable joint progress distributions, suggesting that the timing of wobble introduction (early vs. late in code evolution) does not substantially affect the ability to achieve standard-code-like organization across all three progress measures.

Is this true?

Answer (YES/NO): YES